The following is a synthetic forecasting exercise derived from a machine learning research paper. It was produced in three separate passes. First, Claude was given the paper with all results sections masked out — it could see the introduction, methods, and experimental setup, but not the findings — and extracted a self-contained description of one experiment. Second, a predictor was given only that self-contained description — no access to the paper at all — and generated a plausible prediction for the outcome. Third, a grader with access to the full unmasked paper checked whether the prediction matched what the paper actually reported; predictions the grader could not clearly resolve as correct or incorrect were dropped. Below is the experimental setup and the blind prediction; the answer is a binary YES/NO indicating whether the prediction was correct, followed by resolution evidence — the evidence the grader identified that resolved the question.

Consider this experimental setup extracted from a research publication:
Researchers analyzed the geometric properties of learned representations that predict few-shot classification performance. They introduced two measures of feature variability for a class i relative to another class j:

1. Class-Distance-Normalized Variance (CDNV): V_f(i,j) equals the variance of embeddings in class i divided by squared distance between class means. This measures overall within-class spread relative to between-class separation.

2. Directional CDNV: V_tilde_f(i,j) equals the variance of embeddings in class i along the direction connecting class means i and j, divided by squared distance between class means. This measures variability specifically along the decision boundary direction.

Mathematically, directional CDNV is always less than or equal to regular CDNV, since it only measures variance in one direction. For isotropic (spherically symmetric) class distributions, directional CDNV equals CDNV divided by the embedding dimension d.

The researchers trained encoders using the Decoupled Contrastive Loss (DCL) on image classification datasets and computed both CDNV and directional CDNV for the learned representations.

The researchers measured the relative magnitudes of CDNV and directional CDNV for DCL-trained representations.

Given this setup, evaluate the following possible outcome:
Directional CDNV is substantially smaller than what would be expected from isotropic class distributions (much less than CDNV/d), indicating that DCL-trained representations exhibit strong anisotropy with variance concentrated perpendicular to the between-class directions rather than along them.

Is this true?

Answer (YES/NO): YES